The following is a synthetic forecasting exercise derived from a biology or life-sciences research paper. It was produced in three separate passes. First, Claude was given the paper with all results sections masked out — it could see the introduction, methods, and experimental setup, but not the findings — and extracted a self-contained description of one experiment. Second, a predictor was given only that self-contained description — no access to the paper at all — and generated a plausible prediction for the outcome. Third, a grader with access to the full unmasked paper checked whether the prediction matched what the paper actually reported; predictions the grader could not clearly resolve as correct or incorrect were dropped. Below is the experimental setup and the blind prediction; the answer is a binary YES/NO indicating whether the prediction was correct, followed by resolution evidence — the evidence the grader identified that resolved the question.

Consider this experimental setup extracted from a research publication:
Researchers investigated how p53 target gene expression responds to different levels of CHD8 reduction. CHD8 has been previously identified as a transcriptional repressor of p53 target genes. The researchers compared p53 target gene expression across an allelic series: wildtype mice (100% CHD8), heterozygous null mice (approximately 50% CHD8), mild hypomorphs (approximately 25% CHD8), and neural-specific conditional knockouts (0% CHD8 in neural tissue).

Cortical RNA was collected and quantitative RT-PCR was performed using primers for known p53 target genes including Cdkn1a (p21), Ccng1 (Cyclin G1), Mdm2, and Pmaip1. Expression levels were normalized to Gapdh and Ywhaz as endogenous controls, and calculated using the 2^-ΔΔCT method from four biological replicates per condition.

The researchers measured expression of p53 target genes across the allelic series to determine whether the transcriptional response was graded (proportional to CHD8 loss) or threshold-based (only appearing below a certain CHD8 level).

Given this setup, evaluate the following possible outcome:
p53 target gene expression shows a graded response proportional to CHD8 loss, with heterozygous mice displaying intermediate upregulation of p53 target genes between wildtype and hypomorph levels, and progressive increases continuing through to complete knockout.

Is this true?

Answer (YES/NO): NO